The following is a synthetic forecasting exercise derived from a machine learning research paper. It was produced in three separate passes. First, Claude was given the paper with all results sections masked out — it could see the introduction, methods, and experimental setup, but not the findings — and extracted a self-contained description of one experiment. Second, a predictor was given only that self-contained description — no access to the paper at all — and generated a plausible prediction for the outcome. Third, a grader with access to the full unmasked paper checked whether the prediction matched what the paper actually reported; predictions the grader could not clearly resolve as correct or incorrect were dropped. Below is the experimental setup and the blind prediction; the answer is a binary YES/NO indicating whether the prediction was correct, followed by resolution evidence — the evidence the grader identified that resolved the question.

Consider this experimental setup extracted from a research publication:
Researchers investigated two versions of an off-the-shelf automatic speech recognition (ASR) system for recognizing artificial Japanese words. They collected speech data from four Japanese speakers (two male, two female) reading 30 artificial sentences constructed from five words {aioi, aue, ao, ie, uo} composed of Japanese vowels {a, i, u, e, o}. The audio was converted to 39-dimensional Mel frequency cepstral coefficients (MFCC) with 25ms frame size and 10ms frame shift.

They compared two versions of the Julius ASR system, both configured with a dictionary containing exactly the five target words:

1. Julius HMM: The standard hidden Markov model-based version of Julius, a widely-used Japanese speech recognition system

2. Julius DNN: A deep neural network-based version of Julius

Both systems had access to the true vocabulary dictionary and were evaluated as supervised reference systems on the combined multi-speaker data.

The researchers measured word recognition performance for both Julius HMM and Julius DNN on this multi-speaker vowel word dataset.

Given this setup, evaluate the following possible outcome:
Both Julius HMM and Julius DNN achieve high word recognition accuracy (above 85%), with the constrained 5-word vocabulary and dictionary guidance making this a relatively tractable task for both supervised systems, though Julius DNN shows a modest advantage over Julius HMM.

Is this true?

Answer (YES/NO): NO